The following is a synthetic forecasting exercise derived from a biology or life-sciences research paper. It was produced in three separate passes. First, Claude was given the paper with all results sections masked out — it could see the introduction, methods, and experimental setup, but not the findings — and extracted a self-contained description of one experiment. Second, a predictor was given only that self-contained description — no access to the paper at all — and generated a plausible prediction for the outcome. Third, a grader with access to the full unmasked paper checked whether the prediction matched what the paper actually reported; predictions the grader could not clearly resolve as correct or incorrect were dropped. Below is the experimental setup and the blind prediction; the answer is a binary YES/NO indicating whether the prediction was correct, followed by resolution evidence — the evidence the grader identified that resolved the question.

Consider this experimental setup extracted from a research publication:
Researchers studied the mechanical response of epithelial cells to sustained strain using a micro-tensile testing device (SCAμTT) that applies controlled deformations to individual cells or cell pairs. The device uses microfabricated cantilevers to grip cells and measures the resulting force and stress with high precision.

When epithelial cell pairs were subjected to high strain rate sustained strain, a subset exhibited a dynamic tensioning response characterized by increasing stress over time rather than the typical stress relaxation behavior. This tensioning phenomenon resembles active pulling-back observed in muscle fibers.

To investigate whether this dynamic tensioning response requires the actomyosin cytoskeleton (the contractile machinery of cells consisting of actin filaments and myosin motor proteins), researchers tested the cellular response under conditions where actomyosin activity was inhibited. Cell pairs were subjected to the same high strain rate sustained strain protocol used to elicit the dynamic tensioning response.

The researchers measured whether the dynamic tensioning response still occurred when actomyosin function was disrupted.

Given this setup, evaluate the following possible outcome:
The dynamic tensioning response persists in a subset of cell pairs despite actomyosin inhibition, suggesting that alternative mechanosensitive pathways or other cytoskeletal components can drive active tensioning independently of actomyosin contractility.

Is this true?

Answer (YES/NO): NO